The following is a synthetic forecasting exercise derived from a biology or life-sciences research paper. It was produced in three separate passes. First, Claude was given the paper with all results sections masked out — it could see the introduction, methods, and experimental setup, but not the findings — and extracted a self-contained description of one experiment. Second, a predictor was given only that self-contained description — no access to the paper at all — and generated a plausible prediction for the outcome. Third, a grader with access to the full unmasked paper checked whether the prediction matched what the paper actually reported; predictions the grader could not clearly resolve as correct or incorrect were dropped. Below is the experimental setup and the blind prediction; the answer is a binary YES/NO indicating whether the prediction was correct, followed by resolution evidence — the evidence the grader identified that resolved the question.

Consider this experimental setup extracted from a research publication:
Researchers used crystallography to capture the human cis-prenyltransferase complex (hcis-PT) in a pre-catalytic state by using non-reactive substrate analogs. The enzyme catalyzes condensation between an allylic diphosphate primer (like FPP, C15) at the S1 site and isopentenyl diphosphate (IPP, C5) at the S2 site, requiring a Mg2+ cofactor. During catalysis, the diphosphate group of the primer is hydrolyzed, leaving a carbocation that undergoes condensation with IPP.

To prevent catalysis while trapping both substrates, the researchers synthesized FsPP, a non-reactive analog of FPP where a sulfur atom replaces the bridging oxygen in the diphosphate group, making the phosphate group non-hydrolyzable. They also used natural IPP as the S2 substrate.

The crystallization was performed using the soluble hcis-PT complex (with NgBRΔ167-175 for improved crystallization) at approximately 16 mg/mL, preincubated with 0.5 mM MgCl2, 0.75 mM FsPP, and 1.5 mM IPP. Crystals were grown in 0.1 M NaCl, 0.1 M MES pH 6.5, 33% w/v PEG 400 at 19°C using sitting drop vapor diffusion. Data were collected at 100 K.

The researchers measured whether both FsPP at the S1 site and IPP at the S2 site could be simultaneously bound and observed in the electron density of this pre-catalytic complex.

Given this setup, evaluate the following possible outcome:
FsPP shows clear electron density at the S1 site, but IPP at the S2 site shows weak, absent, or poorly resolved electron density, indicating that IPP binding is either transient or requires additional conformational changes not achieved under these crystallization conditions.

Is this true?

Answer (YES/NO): NO